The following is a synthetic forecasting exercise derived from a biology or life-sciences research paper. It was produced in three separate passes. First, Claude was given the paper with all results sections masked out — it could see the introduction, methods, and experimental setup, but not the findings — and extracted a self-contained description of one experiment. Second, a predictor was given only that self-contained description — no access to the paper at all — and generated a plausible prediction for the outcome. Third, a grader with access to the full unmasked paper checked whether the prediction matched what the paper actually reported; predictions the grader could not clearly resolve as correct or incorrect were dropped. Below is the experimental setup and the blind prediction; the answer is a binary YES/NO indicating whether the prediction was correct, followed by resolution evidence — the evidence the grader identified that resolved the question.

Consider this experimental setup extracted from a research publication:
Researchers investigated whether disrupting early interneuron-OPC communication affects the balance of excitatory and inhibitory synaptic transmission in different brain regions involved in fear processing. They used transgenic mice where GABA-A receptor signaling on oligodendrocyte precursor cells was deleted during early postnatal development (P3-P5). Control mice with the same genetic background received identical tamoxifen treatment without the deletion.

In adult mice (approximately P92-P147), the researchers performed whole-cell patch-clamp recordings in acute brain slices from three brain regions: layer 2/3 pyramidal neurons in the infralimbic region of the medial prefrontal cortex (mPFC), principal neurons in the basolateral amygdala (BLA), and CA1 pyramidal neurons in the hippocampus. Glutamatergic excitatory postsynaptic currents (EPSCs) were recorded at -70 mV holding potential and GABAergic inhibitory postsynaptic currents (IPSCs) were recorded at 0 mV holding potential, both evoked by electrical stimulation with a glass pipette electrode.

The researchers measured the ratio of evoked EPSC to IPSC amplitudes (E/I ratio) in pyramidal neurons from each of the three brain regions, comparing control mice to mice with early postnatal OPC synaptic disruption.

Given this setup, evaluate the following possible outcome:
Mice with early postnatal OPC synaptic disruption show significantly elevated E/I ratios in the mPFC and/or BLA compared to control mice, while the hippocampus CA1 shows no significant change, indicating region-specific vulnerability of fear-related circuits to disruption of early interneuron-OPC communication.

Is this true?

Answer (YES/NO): YES